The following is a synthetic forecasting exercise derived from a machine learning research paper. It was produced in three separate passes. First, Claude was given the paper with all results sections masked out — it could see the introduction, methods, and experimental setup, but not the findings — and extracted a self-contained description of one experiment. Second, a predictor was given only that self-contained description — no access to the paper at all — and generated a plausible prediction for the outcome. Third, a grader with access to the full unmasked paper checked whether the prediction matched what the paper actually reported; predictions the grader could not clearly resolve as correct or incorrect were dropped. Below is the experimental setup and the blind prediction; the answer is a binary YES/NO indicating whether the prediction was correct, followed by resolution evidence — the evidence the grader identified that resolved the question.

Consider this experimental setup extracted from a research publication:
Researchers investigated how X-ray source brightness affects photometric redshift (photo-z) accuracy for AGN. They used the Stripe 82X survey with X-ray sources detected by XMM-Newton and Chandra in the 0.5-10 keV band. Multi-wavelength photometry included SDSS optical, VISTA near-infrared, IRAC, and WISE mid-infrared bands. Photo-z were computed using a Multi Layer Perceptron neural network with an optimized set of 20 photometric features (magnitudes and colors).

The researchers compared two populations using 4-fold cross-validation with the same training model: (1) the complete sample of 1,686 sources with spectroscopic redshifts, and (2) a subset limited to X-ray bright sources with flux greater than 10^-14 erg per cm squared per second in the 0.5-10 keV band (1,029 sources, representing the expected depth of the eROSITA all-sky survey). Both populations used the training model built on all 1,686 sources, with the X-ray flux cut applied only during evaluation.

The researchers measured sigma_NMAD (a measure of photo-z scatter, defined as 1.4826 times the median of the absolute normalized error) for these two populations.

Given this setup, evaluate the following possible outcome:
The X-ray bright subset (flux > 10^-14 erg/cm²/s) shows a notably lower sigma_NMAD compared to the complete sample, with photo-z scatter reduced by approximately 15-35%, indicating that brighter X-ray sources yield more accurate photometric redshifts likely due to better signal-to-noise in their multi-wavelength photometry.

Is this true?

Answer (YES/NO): NO